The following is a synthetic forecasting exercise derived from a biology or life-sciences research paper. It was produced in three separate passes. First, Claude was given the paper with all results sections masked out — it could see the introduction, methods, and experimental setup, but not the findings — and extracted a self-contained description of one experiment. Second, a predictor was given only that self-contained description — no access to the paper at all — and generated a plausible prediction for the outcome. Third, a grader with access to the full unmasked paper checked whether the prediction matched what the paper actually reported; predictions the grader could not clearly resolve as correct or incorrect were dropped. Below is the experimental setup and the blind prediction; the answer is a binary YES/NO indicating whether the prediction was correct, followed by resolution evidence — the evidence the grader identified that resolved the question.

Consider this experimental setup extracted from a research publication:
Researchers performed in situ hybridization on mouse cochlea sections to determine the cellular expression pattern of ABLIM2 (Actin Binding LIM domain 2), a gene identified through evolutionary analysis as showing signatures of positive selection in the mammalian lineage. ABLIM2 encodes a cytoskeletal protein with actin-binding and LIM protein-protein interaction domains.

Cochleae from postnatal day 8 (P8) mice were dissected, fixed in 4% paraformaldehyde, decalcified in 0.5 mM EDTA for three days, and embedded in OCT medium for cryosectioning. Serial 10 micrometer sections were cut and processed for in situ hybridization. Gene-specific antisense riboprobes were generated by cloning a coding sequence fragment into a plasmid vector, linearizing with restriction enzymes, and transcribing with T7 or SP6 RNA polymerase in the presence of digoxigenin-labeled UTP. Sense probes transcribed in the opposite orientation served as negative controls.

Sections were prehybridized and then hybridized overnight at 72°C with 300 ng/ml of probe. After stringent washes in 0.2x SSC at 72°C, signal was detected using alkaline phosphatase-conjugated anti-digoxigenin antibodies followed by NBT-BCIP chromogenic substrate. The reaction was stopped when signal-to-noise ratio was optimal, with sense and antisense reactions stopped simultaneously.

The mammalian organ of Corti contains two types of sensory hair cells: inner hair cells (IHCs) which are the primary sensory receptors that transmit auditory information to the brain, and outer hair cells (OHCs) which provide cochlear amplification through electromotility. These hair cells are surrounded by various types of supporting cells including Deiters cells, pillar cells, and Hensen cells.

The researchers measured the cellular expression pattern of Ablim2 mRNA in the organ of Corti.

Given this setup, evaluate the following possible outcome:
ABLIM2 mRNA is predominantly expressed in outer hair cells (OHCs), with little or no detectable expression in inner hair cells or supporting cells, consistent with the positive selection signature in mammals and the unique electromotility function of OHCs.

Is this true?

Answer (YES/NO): NO